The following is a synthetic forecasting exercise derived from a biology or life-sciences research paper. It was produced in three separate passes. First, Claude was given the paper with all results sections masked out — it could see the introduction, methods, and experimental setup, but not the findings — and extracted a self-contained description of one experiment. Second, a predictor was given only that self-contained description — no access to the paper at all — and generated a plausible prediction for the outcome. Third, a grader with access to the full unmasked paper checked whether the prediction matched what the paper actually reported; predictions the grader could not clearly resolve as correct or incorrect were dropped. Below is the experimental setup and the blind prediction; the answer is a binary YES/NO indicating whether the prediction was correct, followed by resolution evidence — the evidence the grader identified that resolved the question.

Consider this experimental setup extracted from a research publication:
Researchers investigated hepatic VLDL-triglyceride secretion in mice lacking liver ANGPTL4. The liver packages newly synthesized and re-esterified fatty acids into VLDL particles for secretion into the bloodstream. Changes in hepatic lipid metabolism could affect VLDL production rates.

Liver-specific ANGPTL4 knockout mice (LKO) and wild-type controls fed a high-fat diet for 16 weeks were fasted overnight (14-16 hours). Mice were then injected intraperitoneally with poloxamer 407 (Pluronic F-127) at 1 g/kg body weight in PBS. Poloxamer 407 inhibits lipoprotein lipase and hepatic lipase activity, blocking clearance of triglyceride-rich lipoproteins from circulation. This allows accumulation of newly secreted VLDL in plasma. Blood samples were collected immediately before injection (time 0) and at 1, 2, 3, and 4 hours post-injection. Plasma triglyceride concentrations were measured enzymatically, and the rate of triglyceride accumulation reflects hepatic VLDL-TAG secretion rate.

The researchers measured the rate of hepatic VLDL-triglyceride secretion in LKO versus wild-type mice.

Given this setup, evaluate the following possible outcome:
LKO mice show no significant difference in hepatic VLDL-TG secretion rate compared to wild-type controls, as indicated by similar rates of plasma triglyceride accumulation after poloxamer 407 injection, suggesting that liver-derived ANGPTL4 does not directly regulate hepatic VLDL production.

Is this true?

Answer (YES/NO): YES